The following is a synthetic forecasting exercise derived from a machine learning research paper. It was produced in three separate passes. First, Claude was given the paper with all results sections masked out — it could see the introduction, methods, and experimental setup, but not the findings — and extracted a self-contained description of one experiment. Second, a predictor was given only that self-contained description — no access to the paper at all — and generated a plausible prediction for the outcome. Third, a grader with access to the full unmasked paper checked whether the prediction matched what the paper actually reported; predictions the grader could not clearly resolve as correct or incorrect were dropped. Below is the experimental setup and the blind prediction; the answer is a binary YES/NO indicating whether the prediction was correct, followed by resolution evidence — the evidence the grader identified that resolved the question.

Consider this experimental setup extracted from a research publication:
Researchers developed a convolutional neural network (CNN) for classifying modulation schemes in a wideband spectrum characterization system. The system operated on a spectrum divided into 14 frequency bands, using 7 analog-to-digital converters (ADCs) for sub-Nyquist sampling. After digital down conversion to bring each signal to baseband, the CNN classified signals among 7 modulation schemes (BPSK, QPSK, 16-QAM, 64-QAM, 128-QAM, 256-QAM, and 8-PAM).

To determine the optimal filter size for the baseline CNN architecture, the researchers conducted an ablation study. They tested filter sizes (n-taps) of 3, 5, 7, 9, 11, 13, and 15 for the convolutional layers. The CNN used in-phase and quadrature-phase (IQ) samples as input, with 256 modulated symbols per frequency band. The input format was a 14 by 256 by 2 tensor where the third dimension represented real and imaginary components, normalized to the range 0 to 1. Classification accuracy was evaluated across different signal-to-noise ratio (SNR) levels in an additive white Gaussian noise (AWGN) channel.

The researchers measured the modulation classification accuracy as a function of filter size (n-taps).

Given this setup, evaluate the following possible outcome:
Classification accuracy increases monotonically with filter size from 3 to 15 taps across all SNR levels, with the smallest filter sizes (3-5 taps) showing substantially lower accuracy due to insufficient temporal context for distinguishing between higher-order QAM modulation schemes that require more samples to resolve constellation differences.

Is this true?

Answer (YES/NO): NO